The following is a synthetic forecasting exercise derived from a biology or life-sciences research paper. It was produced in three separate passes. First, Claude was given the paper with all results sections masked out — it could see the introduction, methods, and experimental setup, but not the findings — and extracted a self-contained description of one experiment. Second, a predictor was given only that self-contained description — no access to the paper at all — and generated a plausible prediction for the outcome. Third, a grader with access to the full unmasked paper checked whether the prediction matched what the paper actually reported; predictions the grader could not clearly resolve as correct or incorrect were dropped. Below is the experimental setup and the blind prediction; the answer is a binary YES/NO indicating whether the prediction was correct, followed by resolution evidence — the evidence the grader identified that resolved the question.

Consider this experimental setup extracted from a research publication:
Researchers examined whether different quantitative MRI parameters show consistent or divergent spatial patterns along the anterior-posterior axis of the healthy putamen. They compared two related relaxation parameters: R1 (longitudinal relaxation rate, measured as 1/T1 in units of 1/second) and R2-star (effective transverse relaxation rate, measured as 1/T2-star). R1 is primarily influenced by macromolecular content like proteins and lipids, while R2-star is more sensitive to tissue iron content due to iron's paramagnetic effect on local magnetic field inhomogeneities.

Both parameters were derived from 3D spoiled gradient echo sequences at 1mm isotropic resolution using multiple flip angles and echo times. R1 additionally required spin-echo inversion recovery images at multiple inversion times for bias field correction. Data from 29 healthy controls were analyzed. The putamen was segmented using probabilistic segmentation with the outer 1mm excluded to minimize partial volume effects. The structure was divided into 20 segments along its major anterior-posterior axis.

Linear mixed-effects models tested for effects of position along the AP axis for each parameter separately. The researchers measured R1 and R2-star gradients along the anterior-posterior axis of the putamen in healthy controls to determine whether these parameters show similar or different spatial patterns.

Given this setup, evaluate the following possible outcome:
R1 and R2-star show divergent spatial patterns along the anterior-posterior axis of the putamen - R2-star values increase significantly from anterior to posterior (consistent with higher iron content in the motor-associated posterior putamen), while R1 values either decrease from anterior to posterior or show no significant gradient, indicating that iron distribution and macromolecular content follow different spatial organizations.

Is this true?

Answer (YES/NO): NO